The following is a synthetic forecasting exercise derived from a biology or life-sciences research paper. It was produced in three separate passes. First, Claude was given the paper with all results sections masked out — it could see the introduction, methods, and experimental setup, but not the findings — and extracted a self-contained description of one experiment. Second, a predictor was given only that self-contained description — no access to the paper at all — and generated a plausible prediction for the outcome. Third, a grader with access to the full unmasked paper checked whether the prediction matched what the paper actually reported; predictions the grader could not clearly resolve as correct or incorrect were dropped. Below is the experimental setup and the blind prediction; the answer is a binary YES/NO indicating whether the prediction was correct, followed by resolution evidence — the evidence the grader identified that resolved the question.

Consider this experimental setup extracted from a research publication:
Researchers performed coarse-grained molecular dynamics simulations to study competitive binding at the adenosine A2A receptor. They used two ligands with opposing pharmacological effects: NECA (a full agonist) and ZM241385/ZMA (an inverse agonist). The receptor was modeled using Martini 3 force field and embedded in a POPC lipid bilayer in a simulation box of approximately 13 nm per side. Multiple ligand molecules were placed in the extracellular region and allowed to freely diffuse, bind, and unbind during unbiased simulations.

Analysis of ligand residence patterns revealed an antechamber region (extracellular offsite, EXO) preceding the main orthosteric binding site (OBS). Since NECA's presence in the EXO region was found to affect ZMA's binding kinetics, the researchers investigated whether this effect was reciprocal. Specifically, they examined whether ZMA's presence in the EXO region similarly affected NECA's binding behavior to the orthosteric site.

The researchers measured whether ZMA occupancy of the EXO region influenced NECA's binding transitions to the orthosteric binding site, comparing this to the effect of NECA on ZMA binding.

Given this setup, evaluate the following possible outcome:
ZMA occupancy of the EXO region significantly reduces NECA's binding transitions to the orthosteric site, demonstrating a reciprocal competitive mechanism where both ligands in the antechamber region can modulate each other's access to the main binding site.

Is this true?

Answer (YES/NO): NO